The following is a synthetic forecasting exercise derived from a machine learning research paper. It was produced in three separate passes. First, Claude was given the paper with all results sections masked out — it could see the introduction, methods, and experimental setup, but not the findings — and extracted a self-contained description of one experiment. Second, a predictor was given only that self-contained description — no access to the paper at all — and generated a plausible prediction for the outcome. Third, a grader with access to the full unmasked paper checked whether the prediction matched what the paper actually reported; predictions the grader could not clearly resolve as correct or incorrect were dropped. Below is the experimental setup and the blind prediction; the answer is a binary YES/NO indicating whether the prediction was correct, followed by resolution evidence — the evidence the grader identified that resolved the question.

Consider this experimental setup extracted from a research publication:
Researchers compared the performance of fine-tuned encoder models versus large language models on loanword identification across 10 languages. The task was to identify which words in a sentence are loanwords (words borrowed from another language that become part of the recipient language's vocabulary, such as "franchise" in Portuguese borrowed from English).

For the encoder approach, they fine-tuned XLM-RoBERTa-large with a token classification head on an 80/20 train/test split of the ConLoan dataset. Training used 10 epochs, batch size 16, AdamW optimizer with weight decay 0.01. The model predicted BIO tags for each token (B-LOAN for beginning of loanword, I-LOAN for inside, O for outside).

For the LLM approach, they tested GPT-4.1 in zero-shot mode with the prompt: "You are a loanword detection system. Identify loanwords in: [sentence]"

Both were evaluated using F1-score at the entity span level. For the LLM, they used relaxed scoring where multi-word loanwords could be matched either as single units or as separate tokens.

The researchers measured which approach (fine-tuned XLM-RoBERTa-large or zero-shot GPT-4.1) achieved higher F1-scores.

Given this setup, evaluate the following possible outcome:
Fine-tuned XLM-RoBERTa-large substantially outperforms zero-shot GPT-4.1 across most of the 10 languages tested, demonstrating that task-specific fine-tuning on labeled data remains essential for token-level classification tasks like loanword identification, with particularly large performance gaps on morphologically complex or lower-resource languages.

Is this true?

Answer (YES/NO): NO